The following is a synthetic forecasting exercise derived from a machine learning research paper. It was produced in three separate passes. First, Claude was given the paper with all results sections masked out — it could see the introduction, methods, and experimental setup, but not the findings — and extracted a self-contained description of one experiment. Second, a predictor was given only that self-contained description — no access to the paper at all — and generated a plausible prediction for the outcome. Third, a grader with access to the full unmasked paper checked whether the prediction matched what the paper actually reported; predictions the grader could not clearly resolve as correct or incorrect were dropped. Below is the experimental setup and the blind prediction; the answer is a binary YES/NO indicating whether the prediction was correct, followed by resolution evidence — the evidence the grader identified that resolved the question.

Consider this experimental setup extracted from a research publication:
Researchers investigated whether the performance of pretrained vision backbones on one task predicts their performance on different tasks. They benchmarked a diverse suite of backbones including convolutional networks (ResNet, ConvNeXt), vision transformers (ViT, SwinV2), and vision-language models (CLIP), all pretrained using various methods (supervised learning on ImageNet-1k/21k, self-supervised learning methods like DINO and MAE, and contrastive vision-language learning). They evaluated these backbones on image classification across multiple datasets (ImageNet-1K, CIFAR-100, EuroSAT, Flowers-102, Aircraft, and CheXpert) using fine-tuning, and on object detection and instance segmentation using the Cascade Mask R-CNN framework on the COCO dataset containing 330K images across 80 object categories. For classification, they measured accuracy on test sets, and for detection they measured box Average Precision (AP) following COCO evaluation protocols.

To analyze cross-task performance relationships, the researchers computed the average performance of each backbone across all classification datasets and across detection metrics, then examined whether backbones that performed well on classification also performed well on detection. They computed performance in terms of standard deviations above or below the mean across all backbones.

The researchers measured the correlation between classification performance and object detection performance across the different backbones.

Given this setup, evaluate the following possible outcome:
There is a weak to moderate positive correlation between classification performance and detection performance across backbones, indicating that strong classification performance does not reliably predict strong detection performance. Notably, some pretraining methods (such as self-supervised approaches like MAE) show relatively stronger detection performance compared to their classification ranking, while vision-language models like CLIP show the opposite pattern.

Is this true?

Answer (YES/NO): NO